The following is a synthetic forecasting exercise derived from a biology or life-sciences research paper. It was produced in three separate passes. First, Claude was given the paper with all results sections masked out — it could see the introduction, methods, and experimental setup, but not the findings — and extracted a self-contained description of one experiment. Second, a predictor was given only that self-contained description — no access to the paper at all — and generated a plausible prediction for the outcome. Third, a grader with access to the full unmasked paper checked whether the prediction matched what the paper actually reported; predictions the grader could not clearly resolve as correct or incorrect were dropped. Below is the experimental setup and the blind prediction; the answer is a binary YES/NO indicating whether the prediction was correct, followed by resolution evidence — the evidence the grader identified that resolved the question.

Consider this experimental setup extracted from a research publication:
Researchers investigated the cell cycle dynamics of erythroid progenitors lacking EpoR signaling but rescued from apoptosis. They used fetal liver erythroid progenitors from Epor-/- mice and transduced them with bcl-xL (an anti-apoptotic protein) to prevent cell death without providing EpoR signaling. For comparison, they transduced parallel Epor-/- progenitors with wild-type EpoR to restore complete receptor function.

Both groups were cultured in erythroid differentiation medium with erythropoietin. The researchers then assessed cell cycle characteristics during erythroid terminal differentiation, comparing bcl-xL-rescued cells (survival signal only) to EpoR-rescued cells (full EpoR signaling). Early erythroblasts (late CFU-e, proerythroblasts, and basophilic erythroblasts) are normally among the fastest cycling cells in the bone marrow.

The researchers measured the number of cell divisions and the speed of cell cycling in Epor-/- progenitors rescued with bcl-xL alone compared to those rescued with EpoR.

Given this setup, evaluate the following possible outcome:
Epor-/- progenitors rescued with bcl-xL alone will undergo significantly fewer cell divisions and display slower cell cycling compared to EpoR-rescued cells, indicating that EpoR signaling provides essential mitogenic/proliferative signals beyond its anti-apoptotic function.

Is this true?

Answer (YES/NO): YES